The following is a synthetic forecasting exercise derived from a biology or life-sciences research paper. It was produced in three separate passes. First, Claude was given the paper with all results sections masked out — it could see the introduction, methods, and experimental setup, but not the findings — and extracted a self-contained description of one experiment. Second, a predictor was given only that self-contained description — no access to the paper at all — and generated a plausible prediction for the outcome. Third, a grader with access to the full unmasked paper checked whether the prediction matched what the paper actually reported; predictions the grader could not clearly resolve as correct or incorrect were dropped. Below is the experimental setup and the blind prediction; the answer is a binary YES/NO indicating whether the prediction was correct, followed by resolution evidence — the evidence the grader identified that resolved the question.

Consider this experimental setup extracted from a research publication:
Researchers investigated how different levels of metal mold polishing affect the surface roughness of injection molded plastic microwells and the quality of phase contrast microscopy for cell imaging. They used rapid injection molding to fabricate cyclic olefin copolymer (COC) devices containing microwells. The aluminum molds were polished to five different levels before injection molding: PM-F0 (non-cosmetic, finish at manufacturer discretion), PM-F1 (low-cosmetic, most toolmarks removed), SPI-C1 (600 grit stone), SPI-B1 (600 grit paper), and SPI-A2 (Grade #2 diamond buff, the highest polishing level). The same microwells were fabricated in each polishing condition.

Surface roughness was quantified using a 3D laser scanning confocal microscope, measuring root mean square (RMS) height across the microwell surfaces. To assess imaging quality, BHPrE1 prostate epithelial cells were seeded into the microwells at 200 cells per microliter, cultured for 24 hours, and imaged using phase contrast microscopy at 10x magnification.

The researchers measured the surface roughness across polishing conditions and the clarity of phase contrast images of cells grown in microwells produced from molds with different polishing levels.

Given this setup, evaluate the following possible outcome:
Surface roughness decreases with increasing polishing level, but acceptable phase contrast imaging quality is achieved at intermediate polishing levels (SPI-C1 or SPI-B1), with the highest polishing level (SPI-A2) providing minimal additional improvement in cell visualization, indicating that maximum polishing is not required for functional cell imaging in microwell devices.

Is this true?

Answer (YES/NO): NO